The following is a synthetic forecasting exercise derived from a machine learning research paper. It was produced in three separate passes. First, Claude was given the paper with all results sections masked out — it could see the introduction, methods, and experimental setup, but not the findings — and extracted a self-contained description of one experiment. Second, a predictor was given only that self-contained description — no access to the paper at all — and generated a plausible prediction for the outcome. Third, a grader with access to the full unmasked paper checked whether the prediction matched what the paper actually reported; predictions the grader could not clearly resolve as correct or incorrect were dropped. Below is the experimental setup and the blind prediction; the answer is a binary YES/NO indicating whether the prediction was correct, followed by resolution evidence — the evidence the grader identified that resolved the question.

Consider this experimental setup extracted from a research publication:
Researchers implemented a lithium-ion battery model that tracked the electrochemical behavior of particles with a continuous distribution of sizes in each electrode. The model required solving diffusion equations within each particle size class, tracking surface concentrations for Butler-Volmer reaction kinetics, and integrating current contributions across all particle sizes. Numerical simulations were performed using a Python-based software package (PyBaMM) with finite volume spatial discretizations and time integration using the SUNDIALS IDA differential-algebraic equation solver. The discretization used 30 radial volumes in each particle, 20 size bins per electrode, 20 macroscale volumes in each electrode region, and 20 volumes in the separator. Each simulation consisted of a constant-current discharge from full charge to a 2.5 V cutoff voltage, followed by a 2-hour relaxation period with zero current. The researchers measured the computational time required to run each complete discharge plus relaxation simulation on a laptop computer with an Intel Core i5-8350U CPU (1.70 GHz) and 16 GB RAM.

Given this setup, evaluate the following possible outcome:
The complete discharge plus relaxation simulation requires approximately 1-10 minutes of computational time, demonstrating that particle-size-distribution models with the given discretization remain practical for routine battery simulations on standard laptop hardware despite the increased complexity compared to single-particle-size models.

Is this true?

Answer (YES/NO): NO